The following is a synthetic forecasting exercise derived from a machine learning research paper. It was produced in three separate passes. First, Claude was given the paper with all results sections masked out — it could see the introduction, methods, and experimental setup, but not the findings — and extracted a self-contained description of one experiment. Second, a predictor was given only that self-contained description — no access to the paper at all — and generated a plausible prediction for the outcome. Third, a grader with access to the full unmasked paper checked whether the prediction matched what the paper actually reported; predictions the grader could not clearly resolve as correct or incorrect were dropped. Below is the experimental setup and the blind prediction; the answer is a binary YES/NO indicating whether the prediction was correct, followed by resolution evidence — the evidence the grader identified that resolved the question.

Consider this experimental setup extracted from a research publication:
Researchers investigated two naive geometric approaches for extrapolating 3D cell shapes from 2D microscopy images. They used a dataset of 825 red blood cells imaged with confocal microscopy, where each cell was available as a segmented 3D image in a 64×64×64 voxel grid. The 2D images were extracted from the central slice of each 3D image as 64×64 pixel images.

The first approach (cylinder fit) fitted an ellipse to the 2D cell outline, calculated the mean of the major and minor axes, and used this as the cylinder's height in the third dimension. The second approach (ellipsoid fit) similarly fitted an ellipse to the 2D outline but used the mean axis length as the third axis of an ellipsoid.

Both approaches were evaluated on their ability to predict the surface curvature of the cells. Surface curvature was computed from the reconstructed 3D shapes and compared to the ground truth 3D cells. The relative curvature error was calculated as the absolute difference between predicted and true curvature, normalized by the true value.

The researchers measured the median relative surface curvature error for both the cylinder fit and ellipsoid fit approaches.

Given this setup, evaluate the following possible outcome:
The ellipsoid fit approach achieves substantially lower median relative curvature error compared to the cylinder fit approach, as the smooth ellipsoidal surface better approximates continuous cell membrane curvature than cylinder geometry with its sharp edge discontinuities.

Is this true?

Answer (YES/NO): YES